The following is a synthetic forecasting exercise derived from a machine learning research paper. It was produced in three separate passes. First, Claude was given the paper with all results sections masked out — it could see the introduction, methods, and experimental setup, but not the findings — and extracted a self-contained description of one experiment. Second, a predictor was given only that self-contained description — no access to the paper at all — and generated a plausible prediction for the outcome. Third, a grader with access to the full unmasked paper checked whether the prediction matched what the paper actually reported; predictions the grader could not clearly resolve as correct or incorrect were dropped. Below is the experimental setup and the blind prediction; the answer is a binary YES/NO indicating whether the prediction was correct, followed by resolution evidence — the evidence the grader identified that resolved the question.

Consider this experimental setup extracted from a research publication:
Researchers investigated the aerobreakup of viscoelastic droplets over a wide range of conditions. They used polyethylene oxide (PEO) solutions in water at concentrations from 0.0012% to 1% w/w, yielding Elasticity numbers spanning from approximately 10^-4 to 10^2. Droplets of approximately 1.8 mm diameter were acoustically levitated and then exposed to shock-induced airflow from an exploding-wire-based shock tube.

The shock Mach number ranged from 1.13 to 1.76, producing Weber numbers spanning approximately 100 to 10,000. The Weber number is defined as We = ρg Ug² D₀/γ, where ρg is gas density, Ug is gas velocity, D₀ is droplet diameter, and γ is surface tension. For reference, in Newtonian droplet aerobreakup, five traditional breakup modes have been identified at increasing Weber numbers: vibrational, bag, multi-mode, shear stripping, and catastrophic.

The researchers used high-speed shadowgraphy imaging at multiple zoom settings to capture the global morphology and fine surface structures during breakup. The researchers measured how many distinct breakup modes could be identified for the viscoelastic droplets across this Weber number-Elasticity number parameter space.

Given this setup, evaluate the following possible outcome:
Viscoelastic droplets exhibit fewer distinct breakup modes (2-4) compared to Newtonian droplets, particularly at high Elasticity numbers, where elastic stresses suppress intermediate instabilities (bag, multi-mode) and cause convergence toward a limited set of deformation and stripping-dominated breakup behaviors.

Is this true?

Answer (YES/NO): NO